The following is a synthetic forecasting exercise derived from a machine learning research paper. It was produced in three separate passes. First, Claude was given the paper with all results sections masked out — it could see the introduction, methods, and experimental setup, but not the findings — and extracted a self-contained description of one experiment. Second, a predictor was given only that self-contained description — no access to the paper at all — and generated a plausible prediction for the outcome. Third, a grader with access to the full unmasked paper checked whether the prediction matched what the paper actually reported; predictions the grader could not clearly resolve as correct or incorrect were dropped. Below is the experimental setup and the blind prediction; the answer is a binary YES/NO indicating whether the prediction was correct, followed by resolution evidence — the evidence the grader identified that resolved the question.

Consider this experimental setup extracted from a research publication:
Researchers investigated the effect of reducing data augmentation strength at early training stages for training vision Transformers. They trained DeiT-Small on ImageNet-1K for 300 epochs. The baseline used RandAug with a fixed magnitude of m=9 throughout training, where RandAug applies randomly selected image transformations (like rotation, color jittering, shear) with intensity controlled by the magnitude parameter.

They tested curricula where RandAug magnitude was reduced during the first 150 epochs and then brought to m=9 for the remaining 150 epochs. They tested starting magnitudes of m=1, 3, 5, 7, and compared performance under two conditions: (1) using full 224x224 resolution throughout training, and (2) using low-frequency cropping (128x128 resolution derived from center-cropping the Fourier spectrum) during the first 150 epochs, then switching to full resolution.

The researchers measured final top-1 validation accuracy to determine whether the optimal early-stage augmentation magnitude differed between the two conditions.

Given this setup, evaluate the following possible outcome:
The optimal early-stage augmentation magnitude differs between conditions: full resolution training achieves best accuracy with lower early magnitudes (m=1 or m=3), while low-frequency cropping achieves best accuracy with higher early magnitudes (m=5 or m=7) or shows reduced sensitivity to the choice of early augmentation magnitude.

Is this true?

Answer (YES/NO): NO